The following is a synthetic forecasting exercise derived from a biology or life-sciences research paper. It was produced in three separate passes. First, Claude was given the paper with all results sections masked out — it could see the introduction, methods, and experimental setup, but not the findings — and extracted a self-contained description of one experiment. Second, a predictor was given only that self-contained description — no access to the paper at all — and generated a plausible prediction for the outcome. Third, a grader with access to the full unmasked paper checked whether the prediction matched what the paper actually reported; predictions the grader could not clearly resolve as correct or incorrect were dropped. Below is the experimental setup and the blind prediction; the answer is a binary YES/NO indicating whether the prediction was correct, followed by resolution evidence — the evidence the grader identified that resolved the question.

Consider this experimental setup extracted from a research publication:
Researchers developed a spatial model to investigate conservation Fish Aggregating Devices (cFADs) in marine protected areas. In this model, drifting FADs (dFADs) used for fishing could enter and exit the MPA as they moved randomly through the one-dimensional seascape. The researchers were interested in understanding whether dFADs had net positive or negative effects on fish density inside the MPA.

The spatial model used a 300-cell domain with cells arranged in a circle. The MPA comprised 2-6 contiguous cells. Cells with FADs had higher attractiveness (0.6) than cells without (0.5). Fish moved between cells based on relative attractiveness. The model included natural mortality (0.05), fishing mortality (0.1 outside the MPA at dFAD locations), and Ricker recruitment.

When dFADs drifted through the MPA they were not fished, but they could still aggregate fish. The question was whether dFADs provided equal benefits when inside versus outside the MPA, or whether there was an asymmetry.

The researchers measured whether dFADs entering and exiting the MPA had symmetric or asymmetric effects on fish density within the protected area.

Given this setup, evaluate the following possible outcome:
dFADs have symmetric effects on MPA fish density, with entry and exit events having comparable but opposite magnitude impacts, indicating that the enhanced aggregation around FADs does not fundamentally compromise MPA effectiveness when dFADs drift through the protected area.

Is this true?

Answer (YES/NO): NO